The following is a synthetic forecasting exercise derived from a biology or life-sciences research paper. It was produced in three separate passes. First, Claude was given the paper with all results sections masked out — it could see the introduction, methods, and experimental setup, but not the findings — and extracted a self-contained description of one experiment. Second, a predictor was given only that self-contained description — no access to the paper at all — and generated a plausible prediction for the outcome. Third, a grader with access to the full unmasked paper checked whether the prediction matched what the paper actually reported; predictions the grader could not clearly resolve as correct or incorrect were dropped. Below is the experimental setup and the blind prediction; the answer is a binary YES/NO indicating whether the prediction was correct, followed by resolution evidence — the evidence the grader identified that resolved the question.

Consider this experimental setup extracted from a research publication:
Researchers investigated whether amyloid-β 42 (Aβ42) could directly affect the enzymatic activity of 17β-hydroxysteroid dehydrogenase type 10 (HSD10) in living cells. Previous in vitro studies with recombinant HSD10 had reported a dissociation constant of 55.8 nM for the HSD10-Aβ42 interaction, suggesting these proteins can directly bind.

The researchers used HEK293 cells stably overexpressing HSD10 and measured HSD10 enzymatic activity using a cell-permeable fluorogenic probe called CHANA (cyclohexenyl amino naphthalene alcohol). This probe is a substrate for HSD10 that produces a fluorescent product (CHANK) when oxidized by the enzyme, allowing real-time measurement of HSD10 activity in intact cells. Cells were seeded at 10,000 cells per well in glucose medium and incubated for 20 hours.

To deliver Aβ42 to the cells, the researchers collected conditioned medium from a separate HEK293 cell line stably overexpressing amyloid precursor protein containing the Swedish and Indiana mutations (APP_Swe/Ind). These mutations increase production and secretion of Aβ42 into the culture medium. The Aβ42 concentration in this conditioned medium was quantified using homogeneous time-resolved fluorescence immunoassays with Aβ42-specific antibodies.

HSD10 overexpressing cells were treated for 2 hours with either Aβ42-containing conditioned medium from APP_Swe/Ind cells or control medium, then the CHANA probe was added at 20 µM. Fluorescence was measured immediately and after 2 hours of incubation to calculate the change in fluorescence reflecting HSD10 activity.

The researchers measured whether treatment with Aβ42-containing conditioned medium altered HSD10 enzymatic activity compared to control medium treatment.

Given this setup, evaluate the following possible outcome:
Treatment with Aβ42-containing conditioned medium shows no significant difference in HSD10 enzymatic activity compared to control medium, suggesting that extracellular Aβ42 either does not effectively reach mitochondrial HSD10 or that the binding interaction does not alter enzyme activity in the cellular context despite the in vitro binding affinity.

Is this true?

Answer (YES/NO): NO